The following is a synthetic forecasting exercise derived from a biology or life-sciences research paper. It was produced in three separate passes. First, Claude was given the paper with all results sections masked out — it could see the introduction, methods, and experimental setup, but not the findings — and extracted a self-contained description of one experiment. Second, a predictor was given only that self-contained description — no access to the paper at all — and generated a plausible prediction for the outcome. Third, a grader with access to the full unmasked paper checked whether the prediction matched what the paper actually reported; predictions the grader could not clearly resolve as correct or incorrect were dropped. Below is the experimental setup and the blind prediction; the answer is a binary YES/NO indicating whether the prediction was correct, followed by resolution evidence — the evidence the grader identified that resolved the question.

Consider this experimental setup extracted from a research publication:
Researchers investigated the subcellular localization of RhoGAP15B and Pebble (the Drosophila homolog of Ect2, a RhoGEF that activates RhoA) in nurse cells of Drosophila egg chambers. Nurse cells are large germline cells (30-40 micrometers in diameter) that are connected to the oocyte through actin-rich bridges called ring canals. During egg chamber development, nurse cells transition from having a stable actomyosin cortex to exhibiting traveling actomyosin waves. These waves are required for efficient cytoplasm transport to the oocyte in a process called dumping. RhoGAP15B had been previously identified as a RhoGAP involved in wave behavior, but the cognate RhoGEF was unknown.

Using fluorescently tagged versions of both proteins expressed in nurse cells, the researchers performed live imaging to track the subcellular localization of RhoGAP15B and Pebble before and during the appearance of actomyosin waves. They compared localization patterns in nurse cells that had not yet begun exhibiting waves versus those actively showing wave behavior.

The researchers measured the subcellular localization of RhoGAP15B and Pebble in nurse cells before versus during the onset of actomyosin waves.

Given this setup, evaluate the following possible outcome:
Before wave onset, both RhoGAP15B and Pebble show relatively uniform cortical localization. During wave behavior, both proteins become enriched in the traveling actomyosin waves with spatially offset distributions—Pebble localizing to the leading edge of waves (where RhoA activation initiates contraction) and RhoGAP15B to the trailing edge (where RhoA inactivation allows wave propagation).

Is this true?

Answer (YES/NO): NO